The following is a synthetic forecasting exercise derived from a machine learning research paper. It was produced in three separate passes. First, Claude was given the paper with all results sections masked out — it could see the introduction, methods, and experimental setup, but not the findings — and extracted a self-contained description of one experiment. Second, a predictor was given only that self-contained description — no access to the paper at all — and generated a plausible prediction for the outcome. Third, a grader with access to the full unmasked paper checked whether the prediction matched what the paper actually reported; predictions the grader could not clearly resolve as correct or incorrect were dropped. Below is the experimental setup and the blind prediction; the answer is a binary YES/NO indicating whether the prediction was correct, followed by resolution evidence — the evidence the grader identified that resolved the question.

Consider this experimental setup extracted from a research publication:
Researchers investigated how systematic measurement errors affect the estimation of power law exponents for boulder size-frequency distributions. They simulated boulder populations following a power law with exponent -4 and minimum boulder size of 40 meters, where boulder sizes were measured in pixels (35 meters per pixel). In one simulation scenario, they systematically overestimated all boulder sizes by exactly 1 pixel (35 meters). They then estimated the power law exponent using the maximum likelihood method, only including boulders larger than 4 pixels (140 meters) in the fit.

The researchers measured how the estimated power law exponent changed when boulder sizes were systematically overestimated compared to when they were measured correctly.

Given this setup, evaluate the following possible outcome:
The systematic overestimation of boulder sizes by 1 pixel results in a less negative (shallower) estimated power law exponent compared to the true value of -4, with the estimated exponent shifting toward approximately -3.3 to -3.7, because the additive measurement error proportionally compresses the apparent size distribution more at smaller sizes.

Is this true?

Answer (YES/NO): NO